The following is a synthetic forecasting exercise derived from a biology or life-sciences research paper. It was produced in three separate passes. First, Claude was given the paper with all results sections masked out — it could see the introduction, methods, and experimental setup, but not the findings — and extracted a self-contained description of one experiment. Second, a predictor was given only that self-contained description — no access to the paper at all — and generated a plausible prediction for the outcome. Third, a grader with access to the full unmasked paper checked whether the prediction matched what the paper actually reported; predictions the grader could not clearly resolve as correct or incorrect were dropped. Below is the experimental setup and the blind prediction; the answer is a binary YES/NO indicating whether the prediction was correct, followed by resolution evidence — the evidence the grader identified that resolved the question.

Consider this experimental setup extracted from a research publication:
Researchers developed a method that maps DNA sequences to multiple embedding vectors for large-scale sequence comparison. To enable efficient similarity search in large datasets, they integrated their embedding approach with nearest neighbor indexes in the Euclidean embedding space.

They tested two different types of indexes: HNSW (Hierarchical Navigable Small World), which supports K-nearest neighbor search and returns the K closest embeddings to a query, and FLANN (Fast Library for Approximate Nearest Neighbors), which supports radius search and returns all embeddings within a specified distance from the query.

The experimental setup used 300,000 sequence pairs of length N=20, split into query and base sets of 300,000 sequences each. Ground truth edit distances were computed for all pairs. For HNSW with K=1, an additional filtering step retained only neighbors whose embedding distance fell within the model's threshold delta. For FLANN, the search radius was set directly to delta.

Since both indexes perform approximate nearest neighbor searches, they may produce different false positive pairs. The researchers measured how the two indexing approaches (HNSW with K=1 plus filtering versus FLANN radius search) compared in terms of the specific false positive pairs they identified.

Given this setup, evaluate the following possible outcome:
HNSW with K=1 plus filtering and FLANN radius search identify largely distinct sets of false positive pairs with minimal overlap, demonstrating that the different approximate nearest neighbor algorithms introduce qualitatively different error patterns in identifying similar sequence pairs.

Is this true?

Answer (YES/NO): YES